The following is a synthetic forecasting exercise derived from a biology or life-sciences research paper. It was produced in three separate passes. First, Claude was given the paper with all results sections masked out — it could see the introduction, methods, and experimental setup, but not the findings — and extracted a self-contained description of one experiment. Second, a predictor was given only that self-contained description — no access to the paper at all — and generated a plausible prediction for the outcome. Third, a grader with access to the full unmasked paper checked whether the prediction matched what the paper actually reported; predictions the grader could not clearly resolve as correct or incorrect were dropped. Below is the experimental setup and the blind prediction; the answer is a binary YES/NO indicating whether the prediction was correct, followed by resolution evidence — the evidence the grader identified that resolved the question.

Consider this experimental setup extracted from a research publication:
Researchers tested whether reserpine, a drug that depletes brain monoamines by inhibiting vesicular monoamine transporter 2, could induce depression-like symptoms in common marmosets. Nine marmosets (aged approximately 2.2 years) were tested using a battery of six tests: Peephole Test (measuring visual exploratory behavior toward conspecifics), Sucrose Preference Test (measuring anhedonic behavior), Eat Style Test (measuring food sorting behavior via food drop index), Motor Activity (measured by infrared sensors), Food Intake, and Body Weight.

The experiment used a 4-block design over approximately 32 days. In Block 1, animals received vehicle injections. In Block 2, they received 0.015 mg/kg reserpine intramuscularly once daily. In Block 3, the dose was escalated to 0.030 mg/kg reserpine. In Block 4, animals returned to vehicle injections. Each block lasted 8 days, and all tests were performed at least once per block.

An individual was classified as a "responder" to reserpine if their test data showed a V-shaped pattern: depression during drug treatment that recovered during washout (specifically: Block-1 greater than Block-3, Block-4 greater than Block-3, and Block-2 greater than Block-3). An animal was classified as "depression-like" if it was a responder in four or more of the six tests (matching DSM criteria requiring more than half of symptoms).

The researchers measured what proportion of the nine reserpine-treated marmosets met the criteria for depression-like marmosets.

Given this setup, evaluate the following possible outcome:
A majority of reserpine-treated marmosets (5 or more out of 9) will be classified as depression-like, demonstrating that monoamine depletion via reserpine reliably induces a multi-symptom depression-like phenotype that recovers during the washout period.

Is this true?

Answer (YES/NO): NO